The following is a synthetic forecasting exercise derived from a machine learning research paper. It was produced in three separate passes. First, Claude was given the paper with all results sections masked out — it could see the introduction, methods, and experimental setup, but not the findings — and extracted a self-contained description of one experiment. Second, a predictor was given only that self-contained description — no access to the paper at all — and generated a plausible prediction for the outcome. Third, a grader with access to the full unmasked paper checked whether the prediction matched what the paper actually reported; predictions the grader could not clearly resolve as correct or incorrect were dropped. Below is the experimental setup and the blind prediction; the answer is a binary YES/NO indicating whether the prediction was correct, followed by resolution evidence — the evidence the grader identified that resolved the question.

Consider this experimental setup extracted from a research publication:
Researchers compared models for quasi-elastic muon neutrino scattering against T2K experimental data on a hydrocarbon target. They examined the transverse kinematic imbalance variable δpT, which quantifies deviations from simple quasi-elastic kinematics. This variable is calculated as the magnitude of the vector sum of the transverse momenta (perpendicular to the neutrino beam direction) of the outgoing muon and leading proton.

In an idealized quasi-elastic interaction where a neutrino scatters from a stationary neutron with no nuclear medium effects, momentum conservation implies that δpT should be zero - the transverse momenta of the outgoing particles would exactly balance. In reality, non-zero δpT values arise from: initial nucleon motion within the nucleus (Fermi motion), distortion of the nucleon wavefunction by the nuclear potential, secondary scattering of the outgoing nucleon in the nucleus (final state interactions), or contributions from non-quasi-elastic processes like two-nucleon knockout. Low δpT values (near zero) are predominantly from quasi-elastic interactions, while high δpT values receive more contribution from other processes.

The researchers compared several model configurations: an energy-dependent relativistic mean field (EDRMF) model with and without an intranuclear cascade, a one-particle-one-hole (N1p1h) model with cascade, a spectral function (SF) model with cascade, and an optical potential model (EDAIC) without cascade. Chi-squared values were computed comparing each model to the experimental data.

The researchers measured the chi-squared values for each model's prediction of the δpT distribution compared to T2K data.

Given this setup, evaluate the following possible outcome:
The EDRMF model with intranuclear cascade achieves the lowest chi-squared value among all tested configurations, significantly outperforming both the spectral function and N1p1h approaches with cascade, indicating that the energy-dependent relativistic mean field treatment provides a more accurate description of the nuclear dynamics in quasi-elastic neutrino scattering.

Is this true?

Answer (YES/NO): NO